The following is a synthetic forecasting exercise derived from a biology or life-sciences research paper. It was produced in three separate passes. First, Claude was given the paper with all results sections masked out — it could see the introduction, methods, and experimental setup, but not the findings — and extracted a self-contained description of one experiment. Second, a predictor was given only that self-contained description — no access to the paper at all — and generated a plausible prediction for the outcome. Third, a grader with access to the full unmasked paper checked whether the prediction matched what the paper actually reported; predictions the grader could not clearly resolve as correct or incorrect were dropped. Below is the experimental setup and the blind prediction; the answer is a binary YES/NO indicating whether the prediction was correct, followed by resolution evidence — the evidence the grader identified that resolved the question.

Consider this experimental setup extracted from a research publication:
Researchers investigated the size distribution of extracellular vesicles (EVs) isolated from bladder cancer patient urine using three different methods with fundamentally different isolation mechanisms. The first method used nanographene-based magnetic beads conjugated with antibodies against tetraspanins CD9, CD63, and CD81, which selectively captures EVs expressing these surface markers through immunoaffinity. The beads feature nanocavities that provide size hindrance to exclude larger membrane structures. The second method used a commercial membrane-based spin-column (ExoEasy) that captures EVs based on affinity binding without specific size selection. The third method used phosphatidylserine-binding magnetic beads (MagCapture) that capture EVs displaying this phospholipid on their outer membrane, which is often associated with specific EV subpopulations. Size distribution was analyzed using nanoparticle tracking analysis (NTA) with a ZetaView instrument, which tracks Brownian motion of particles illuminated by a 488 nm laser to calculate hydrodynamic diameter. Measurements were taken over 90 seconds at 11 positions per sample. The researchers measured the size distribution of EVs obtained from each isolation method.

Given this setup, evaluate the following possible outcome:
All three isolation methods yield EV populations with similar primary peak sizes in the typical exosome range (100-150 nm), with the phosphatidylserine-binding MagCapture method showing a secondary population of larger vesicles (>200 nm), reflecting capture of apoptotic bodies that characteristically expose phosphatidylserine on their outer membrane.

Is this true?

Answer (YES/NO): NO